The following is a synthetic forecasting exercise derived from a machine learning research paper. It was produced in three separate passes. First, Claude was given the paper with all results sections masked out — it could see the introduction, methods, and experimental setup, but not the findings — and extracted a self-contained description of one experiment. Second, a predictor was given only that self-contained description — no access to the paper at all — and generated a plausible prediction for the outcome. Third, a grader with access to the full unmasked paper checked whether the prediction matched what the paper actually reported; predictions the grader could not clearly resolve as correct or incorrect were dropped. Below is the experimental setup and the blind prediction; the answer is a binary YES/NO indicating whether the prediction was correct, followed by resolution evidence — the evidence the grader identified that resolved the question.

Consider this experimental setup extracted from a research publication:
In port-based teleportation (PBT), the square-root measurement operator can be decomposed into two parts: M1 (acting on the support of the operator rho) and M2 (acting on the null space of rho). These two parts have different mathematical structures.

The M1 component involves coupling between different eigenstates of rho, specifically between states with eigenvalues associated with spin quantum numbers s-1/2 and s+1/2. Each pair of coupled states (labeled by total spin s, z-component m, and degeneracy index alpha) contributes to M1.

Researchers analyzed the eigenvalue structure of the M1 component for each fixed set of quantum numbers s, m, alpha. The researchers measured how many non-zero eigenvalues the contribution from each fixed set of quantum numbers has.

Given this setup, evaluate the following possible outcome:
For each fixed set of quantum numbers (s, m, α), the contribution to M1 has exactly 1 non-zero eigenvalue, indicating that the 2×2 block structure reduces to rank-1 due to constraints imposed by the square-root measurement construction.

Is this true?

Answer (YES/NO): YES